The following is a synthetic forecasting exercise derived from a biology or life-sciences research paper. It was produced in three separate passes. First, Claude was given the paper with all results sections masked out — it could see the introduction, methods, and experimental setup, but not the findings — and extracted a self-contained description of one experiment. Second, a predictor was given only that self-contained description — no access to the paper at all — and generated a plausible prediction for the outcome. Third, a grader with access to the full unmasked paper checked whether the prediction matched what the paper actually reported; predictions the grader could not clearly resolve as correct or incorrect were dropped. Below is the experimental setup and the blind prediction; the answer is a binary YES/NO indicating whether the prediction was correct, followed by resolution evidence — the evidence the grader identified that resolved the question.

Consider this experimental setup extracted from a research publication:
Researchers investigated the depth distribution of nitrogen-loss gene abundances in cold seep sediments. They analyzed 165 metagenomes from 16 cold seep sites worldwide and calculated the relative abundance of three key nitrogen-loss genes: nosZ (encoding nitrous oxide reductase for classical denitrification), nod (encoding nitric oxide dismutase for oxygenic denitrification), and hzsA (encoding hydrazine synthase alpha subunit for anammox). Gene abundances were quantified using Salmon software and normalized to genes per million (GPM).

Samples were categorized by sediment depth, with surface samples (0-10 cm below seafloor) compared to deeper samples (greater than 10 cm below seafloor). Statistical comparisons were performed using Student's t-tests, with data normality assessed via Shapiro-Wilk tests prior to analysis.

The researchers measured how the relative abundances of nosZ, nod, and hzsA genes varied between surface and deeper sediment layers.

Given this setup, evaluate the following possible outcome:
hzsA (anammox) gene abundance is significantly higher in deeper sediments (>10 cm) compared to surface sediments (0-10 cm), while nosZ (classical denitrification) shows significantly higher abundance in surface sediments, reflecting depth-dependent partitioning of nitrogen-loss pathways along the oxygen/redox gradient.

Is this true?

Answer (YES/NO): NO